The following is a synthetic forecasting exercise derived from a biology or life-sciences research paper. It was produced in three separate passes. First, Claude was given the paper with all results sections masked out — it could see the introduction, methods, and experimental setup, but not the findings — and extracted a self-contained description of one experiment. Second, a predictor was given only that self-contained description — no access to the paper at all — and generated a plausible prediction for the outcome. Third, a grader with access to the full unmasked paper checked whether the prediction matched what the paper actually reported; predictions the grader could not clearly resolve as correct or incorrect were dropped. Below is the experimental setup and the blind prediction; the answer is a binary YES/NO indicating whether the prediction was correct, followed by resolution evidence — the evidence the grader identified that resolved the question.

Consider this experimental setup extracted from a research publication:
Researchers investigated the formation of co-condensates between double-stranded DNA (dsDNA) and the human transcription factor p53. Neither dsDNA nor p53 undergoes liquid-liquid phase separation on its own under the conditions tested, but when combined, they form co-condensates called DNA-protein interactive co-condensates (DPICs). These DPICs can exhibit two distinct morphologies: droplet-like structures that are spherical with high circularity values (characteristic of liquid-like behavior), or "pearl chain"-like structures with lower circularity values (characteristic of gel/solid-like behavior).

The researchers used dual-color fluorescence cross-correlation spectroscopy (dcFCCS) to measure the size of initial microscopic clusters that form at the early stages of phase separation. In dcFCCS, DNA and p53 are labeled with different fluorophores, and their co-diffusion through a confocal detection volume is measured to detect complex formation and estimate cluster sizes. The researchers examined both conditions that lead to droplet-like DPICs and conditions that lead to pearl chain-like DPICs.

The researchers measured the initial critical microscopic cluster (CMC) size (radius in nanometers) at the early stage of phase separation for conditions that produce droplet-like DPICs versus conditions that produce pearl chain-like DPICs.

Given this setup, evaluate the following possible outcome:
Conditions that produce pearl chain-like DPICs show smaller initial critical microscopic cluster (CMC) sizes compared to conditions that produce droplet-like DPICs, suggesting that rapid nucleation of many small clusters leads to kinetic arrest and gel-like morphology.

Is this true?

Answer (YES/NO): NO